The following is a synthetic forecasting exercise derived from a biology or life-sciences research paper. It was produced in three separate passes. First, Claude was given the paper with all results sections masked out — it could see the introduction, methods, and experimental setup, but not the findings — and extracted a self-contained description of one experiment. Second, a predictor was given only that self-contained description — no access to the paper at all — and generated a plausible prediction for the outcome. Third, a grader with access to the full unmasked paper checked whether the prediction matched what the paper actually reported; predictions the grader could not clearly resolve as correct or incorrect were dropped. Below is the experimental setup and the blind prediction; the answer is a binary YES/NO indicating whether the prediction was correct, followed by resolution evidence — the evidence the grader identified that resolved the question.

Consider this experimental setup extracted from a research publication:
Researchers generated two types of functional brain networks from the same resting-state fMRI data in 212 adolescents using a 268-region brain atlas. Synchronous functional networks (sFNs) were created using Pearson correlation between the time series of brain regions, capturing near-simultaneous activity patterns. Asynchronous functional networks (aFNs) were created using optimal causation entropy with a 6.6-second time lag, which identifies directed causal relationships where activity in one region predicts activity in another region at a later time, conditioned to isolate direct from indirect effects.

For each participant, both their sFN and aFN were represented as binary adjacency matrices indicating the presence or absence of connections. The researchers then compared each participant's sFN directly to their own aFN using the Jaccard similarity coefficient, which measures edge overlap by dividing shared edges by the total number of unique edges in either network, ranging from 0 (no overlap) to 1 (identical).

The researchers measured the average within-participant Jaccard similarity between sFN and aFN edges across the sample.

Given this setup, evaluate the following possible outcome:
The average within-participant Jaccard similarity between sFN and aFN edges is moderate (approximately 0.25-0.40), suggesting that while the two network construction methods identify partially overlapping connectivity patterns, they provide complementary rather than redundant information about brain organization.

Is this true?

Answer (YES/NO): NO